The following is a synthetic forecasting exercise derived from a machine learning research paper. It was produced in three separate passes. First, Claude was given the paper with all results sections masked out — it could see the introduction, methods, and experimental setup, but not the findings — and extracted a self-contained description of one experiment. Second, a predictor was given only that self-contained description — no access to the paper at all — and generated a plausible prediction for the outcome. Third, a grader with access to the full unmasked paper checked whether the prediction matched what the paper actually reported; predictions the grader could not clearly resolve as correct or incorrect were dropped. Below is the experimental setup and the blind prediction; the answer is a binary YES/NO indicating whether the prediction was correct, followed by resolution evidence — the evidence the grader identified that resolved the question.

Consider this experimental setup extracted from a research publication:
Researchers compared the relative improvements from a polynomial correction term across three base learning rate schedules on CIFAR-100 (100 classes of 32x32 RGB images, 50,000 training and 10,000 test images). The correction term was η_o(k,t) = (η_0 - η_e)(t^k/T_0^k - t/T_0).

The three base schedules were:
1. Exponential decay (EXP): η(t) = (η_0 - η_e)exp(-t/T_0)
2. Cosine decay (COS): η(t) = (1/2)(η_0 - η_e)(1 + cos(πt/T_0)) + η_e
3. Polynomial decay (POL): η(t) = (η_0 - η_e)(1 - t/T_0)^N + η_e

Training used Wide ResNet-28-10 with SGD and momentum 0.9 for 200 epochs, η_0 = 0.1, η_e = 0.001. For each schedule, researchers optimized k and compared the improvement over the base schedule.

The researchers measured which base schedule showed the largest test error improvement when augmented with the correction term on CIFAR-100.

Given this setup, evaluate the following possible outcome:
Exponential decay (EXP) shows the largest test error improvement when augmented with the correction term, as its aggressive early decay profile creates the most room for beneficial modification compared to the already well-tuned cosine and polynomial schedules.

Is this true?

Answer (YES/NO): YES